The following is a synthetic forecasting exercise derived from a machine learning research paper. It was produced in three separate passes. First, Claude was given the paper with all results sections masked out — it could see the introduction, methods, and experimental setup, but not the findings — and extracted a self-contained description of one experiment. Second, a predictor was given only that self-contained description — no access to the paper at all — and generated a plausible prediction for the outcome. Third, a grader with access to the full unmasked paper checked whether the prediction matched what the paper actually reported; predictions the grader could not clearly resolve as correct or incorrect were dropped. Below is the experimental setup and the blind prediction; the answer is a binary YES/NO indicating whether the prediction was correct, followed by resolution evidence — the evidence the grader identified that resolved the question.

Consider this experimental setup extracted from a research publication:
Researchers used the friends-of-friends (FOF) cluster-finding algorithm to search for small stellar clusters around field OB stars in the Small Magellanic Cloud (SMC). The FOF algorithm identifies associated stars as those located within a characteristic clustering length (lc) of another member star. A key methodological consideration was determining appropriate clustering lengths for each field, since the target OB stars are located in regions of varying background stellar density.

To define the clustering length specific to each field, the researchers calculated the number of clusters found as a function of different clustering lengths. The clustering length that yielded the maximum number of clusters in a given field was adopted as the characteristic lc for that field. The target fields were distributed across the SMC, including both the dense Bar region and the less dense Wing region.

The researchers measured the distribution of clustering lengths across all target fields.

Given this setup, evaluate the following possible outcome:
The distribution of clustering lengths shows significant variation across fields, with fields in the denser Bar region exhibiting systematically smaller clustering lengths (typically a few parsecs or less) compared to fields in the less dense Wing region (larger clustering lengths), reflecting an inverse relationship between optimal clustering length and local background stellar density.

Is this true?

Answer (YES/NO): YES